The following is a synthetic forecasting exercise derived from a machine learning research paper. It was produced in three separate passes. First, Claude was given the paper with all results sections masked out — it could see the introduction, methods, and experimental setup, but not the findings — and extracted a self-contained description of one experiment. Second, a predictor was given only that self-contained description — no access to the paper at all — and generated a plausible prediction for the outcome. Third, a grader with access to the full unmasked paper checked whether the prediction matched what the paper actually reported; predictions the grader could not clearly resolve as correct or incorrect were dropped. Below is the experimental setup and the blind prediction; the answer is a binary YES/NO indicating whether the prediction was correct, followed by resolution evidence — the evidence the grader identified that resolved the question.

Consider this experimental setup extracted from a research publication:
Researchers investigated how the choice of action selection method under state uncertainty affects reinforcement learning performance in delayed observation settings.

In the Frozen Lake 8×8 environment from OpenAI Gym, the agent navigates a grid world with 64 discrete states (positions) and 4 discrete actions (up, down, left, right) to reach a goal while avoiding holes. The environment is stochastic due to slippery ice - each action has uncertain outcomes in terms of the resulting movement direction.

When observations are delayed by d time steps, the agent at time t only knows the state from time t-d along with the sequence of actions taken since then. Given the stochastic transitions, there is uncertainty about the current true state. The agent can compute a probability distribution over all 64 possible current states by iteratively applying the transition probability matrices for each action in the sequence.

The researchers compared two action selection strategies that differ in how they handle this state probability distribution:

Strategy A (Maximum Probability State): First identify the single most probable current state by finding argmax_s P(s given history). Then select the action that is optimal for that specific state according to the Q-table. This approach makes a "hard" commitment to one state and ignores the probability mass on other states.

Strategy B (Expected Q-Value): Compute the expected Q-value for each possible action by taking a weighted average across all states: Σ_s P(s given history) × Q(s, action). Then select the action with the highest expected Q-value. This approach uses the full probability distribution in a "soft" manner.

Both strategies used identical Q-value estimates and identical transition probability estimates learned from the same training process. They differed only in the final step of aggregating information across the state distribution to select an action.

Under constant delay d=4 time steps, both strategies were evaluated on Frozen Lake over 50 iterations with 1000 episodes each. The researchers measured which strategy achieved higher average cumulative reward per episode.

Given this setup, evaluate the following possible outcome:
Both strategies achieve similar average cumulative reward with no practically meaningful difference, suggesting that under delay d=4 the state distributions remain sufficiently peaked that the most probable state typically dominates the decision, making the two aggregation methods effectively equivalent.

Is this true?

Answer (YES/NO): NO